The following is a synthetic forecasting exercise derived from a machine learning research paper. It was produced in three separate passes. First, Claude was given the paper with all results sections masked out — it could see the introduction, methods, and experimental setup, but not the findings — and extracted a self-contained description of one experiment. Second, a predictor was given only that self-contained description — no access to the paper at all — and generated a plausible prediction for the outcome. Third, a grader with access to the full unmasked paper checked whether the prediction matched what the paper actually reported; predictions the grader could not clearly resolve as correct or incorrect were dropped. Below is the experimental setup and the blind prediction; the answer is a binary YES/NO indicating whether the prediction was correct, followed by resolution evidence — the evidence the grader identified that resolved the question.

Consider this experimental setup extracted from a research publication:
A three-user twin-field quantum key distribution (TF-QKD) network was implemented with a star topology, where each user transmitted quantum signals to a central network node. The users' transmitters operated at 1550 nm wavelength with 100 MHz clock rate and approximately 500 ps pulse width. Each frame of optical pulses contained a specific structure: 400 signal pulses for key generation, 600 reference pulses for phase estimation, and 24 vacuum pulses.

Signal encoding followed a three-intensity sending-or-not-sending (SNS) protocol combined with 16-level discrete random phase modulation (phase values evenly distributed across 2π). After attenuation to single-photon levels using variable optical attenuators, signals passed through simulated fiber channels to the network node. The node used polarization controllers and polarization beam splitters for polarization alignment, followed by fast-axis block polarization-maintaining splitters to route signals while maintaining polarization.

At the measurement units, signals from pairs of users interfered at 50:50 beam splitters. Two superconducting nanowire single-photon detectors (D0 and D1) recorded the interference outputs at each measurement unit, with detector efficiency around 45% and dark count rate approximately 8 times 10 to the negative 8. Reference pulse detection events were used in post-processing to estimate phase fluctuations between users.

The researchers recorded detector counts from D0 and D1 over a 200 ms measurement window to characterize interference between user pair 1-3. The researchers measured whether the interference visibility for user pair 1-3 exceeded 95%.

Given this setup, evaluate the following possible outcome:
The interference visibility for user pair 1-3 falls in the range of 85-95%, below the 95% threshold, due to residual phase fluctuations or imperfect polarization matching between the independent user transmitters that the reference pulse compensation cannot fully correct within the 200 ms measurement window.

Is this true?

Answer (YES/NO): NO